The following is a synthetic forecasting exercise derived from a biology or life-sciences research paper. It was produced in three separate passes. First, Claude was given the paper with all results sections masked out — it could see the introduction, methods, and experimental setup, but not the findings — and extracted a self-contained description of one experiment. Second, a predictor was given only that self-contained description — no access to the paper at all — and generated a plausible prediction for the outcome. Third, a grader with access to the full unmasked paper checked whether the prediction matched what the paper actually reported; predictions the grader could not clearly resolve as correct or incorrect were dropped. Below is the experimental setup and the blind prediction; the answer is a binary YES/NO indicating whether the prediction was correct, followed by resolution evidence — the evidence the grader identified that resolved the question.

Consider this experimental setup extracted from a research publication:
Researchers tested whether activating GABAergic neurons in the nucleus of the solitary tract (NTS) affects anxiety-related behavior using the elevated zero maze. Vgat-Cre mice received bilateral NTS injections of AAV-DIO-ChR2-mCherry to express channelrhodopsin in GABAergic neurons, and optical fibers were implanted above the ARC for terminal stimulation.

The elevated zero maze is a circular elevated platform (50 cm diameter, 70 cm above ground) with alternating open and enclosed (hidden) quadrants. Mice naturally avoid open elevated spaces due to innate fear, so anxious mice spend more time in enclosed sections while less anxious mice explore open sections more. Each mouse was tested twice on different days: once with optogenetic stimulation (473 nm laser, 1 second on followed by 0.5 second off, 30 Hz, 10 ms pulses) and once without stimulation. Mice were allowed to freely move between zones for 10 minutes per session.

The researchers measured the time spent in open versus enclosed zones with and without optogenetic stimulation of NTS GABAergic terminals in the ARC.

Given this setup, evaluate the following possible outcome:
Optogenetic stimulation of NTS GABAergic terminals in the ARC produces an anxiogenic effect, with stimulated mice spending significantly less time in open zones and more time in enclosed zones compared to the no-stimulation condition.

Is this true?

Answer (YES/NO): NO